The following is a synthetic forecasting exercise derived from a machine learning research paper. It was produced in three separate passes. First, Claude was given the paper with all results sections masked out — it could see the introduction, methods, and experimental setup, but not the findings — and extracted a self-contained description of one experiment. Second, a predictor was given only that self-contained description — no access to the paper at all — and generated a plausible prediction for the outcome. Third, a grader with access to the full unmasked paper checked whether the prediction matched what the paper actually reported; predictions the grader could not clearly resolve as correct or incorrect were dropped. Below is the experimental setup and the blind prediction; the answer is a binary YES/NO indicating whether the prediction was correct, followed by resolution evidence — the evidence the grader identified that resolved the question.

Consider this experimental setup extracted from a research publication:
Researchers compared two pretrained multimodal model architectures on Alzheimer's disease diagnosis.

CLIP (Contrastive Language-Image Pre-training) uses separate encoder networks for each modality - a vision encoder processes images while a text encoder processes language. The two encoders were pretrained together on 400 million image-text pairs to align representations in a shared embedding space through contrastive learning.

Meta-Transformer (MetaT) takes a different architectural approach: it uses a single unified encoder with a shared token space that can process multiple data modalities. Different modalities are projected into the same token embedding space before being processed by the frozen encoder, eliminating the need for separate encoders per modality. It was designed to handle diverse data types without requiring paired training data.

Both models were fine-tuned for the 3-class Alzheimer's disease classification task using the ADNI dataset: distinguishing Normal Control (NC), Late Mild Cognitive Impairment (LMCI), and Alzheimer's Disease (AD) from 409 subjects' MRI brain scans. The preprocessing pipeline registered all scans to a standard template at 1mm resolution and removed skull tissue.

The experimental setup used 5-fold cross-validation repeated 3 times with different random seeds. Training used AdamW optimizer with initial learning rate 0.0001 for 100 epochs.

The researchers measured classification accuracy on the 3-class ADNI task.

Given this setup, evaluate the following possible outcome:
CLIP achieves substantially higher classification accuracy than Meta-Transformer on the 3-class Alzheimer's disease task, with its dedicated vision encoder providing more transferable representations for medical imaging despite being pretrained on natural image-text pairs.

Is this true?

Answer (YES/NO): NO